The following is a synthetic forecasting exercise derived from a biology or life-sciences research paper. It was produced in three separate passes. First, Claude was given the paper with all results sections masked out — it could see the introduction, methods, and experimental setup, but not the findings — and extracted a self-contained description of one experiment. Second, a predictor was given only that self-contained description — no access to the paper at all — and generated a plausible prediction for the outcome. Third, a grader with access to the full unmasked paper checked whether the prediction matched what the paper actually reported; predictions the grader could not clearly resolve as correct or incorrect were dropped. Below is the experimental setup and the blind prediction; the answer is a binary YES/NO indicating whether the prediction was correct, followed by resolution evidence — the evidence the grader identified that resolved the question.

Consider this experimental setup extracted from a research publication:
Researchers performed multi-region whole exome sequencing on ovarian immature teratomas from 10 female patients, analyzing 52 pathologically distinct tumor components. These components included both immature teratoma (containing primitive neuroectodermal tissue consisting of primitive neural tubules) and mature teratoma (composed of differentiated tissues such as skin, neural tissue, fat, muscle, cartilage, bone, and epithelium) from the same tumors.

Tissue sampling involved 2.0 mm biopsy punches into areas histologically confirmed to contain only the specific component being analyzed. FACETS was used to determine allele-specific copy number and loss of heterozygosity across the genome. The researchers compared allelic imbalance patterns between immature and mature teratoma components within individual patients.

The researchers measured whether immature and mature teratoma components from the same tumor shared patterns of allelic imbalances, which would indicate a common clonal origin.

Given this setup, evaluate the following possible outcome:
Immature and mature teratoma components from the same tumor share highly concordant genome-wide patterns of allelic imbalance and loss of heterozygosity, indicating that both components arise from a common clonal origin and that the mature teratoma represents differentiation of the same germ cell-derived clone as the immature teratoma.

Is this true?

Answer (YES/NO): YES